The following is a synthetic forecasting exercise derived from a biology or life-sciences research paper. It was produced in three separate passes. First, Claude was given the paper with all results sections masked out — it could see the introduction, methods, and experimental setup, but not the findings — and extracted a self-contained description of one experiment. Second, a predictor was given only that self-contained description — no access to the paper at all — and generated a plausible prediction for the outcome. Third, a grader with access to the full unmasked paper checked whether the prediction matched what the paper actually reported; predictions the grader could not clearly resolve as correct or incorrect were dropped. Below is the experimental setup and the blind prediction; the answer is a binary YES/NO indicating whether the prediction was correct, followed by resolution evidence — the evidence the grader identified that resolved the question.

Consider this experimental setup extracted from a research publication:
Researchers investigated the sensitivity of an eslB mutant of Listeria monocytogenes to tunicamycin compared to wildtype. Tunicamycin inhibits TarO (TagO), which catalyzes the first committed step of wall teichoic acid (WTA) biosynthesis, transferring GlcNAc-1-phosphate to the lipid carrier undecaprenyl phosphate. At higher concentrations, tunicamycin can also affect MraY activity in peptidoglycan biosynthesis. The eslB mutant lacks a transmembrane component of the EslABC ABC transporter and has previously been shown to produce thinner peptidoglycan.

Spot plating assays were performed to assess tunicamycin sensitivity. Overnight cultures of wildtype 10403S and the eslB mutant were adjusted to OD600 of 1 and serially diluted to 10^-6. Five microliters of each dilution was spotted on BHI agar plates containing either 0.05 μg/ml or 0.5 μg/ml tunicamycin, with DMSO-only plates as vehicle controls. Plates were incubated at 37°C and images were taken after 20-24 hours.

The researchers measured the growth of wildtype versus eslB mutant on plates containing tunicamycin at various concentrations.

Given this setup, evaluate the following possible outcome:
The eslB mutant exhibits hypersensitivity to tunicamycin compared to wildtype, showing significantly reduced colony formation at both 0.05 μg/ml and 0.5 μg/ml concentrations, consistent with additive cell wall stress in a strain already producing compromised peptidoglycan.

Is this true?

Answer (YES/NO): NO